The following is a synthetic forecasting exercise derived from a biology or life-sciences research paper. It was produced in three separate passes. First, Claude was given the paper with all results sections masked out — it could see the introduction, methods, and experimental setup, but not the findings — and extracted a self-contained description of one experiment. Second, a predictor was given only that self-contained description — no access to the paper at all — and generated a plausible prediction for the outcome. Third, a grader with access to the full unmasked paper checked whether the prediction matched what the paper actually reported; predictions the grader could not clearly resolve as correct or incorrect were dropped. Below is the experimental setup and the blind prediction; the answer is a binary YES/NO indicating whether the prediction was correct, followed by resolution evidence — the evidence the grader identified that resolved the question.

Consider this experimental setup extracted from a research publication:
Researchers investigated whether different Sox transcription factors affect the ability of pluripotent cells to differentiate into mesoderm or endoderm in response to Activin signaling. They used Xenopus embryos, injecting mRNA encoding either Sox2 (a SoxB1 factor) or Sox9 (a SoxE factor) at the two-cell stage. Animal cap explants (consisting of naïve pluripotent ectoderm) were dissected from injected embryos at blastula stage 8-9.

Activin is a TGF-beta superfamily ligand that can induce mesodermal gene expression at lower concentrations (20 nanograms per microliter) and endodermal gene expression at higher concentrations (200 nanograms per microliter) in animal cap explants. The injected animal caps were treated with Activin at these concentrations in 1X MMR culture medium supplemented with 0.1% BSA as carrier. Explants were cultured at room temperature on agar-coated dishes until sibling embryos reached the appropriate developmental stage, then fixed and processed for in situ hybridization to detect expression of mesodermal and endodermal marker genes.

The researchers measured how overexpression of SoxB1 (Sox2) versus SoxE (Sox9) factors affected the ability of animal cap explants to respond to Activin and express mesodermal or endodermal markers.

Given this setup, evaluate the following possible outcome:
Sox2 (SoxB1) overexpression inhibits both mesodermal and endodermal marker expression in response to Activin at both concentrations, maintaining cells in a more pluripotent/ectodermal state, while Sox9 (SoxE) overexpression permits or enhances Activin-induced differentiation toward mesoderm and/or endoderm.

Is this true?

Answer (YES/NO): NO